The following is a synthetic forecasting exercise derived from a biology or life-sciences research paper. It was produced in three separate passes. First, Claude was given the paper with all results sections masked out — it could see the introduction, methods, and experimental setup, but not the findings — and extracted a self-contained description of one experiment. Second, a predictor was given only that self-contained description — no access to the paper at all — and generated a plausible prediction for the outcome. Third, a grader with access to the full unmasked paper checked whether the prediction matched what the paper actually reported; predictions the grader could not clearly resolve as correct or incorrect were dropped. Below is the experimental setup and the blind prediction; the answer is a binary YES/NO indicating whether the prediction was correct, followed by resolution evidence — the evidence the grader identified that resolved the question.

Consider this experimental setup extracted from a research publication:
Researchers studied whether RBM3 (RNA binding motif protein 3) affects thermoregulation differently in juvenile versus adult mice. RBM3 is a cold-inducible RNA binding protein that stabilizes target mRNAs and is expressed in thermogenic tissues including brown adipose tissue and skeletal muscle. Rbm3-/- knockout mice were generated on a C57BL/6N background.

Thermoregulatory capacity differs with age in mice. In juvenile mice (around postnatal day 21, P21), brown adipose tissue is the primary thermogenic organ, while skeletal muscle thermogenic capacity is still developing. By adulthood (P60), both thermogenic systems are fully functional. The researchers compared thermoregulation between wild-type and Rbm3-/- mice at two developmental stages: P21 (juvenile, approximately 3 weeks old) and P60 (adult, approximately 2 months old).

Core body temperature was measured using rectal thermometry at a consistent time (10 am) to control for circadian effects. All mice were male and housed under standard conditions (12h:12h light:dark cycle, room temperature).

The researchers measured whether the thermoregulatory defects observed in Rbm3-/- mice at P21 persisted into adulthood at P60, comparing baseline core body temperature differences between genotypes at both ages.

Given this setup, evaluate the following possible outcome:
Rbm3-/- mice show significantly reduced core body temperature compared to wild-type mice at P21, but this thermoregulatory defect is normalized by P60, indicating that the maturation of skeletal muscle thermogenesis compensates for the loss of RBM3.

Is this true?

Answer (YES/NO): NO